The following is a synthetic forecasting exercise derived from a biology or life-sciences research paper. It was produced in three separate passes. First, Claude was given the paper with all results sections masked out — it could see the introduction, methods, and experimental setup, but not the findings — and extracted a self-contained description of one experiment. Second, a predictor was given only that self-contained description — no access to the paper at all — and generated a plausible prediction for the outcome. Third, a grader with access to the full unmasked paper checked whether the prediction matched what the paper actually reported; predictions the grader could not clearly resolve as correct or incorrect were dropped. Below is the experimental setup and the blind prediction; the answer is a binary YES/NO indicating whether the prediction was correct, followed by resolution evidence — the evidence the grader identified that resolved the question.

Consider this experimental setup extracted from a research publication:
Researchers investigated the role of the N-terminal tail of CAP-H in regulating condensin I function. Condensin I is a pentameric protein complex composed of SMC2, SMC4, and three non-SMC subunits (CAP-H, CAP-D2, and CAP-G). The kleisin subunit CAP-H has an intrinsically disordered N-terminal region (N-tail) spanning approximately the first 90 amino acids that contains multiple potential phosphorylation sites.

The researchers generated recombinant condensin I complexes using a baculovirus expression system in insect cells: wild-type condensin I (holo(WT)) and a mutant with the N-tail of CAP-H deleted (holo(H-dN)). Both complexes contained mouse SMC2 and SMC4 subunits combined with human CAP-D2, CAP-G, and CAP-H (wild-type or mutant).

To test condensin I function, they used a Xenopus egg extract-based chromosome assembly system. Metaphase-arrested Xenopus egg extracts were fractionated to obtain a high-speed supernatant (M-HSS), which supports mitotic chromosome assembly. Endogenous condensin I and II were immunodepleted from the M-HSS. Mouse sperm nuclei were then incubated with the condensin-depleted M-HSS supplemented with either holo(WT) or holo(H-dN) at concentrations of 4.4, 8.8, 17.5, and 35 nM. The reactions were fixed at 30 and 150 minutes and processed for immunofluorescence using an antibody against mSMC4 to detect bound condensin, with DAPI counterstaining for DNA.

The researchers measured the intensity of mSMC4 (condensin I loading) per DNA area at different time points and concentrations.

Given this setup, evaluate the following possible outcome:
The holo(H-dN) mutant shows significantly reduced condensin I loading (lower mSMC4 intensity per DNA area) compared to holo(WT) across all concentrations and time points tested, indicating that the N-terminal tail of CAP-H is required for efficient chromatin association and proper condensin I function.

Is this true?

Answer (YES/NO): NO